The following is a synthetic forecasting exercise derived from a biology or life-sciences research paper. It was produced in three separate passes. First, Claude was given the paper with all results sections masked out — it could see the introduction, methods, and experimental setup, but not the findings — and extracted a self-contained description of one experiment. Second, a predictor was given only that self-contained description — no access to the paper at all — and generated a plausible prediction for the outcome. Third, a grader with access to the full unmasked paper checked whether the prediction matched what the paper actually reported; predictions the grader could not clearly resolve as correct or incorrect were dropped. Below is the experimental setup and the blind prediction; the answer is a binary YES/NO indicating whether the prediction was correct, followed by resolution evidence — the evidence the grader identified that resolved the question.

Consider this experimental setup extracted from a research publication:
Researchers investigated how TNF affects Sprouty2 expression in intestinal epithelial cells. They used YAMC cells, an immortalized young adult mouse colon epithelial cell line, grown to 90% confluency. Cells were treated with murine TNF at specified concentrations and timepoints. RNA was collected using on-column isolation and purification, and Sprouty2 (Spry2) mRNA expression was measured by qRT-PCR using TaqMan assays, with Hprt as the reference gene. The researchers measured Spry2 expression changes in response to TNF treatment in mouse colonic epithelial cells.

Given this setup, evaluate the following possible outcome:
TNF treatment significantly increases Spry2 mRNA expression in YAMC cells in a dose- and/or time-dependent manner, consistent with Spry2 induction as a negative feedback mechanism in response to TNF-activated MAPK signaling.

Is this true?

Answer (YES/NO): NO